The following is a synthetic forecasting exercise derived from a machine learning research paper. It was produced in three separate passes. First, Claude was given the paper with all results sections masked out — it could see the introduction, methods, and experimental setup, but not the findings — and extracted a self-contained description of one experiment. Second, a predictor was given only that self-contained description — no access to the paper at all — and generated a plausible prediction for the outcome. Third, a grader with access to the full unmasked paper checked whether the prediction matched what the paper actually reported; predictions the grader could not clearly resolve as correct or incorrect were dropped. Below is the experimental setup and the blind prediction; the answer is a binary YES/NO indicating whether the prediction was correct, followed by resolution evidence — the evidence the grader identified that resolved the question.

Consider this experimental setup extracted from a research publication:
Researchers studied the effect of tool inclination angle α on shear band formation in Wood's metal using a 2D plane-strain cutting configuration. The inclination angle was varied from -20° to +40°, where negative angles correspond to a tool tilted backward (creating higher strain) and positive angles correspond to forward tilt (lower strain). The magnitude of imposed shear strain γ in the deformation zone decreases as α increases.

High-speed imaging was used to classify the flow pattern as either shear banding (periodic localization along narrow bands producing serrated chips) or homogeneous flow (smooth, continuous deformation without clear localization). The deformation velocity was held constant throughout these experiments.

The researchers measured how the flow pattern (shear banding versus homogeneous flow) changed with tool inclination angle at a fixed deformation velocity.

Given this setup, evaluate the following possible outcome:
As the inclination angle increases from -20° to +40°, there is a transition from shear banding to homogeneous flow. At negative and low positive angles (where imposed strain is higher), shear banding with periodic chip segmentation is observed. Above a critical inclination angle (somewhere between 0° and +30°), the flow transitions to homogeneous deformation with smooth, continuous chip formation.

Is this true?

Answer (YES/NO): NO